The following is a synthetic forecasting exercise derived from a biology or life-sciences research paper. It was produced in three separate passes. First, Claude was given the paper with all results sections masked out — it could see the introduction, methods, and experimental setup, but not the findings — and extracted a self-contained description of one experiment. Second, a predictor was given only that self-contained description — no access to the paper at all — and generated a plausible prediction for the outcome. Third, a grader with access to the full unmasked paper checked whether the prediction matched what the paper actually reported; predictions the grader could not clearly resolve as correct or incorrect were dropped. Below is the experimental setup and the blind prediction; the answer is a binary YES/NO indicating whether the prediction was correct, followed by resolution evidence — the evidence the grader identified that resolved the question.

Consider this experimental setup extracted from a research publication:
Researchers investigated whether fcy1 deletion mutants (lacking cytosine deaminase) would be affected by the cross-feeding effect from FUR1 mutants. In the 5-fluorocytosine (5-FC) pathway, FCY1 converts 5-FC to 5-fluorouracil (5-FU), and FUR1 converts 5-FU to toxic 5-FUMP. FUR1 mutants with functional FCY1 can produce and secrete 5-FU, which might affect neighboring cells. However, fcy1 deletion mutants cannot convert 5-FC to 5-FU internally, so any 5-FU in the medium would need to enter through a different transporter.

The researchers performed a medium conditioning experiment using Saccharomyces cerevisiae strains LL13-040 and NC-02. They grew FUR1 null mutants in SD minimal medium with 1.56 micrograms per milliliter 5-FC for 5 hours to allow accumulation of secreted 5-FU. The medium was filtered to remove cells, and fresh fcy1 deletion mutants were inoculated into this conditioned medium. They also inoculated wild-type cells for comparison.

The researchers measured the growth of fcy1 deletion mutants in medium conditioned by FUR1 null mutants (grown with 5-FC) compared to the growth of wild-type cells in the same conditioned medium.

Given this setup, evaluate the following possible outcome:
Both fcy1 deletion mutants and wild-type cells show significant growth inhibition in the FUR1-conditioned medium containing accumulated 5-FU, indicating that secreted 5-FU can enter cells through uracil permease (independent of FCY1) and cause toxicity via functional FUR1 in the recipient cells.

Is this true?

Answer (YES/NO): YES